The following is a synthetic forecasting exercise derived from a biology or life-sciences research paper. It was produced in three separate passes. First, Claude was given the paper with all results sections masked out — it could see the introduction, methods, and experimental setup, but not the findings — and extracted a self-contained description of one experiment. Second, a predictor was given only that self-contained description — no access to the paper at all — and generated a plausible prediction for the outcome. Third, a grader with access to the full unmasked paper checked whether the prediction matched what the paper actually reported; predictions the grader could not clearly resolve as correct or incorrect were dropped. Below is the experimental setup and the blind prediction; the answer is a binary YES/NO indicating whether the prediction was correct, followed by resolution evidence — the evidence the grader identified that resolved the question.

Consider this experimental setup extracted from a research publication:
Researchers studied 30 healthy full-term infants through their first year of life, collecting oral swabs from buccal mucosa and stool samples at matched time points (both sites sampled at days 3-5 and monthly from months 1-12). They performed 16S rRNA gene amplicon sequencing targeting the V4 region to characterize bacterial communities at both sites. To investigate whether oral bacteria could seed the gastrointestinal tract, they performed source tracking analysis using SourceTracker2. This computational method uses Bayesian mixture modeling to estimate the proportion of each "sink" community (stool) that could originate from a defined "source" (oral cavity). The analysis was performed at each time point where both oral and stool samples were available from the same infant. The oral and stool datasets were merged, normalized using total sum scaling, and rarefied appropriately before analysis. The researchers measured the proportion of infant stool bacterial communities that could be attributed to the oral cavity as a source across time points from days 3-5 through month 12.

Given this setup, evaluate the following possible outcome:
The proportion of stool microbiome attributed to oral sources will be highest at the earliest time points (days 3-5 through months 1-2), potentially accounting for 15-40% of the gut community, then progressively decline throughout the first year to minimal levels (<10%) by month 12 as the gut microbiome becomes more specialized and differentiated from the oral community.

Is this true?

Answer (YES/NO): YES